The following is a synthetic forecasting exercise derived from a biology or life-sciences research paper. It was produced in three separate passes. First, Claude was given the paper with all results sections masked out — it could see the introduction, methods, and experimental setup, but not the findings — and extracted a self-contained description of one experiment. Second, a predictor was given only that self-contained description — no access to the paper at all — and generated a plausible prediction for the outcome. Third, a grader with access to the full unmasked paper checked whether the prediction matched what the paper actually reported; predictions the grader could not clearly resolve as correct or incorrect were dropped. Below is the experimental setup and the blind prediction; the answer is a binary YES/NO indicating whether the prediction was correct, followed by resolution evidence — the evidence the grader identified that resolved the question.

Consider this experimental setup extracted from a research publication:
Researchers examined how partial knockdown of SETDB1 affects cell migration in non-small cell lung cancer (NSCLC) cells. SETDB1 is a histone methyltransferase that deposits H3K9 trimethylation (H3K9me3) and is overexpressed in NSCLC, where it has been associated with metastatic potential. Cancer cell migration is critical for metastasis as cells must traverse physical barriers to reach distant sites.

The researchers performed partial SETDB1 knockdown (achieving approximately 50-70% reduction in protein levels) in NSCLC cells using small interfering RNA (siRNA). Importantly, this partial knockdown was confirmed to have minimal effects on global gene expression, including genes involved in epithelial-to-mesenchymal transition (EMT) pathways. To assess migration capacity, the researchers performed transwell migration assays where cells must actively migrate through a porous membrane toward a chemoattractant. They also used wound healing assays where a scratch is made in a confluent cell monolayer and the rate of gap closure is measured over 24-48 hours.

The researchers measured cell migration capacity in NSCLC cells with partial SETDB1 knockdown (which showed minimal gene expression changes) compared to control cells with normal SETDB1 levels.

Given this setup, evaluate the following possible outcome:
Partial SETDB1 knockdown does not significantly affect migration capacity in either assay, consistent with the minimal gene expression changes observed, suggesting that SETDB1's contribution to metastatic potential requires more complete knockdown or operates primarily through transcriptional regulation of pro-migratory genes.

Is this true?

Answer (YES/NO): NO